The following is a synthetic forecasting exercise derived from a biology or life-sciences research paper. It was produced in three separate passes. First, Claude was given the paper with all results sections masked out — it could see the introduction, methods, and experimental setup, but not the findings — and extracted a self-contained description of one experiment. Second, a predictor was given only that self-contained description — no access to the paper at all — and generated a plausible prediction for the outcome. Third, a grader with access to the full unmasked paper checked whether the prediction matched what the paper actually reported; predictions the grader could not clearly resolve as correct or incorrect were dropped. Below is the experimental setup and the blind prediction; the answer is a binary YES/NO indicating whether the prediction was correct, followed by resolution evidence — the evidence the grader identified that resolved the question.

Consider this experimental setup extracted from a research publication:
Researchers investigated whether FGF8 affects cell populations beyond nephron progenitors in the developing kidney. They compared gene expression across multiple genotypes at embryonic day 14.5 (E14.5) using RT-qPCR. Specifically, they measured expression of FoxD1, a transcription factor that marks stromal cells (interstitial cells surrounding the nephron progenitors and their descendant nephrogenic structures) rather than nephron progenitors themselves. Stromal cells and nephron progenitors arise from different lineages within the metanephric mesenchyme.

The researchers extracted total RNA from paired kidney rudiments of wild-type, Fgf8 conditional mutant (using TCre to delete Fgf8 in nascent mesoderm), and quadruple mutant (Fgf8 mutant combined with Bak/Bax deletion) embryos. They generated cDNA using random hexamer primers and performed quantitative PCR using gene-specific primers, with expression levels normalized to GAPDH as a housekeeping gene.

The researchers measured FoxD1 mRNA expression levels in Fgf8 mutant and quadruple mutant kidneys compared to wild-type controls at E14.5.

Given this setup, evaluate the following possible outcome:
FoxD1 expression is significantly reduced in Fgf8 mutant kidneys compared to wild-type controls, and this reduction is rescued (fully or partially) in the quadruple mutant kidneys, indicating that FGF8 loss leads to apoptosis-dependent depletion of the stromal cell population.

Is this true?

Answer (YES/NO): NO